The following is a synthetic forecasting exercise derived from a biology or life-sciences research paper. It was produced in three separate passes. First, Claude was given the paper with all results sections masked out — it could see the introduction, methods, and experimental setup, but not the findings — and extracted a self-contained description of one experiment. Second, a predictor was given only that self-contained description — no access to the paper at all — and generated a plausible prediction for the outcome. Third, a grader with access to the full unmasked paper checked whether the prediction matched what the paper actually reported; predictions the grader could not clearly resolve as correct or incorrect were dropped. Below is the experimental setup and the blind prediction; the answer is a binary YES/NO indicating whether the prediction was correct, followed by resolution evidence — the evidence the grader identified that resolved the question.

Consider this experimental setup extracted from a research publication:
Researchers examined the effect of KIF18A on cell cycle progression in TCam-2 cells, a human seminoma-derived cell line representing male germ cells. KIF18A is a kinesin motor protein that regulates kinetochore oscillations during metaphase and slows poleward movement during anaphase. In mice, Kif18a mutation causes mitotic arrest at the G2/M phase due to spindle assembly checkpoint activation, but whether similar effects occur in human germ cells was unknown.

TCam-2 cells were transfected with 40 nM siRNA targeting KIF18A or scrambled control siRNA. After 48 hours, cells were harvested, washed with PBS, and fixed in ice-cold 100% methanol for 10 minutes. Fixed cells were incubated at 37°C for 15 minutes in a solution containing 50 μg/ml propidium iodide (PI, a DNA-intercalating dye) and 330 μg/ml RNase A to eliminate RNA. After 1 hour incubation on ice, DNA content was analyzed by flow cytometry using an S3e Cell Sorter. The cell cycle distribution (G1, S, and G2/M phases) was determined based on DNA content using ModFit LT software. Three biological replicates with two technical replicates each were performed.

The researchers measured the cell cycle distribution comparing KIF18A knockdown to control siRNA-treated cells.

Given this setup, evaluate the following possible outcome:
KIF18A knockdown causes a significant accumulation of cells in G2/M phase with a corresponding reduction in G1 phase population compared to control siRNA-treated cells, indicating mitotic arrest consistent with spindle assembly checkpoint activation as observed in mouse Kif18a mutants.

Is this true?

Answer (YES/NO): YES